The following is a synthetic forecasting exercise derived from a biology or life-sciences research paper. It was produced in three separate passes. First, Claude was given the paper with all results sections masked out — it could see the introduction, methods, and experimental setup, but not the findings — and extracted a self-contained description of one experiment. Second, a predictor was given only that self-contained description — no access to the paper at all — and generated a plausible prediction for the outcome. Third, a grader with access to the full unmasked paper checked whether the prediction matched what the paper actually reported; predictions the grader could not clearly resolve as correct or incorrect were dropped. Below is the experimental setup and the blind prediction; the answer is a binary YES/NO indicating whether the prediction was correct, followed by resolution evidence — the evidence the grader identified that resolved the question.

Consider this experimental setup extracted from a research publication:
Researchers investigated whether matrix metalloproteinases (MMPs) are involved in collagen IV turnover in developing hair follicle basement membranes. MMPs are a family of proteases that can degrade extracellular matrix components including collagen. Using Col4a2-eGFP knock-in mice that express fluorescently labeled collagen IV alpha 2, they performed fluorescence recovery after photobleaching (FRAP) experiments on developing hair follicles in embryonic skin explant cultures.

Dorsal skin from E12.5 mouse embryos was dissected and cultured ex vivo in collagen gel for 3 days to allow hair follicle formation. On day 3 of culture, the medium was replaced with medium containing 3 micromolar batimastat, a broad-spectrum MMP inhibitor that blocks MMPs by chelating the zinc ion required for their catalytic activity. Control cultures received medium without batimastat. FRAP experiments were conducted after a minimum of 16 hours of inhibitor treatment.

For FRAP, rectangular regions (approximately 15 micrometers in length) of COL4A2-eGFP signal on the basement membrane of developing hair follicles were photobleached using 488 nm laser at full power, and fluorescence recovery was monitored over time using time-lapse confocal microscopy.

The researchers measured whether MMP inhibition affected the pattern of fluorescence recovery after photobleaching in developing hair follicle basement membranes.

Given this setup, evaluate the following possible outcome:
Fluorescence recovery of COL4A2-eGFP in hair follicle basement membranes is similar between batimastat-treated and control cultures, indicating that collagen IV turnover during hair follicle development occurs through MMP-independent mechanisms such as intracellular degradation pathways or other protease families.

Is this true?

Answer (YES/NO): NO